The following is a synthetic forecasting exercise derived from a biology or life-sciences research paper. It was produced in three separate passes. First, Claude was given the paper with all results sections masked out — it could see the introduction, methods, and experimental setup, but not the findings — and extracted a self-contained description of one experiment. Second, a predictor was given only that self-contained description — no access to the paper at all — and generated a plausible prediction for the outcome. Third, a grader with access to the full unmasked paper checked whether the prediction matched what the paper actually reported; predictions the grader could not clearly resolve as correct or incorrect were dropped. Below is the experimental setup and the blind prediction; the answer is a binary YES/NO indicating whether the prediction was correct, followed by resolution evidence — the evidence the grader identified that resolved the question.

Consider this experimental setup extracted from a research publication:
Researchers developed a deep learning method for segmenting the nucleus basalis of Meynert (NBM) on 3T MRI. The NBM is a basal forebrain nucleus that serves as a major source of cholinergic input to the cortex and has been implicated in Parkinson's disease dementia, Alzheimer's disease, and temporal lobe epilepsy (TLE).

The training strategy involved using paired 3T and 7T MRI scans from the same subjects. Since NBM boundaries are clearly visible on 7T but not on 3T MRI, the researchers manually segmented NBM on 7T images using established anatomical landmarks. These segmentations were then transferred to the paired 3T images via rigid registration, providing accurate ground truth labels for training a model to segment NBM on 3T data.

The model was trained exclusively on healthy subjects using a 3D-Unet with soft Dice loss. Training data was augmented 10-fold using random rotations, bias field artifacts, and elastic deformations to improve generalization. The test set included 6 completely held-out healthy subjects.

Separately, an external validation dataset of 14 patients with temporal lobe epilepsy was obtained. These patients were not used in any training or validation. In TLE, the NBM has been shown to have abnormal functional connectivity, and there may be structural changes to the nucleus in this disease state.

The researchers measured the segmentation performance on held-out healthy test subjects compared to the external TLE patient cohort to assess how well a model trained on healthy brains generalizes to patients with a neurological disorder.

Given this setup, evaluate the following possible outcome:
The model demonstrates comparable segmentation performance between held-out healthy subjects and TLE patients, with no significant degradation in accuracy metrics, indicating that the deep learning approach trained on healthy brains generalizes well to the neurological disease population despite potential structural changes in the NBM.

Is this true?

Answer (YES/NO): YES